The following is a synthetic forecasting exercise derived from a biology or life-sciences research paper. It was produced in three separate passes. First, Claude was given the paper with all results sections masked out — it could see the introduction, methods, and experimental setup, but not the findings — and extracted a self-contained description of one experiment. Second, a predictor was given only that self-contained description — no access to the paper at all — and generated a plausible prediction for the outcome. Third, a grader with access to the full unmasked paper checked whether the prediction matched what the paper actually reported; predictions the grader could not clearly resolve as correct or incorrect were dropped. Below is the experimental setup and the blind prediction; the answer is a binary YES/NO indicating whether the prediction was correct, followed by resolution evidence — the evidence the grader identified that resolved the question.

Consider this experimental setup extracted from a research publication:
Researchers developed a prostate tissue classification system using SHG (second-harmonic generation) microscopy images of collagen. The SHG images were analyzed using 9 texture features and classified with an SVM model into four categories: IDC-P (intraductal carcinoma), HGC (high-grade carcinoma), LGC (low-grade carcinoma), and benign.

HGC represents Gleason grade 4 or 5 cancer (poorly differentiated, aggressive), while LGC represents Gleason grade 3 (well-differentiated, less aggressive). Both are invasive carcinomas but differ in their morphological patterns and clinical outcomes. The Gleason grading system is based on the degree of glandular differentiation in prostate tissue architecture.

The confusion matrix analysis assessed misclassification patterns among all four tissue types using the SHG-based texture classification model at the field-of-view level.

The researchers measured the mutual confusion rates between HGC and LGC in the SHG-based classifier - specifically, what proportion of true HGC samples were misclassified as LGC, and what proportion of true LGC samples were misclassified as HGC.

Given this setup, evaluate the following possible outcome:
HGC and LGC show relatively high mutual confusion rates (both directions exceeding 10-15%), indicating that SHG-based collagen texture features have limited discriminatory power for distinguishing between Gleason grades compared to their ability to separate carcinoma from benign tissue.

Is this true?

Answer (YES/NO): NO